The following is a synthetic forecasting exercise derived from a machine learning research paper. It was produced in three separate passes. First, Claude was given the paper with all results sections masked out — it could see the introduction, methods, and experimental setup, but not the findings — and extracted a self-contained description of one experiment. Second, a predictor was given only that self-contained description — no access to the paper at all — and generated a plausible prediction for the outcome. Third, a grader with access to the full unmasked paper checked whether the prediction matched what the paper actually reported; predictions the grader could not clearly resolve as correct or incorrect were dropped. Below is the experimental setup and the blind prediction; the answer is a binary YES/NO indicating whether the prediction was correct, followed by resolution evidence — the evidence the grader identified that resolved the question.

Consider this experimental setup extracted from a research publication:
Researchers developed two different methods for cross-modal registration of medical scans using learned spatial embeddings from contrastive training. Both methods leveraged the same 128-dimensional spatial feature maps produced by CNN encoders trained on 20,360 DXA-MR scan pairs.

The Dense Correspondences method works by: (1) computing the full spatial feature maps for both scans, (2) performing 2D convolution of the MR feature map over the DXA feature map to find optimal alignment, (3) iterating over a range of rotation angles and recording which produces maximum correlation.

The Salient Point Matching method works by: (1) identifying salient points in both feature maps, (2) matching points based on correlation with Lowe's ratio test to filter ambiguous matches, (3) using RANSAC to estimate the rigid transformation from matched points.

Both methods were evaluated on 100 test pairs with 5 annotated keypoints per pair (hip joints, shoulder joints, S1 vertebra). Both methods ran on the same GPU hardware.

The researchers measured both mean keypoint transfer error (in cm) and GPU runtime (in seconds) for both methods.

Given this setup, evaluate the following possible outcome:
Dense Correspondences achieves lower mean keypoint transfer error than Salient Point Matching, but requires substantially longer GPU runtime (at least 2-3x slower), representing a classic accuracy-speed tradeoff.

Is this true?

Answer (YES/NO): NO